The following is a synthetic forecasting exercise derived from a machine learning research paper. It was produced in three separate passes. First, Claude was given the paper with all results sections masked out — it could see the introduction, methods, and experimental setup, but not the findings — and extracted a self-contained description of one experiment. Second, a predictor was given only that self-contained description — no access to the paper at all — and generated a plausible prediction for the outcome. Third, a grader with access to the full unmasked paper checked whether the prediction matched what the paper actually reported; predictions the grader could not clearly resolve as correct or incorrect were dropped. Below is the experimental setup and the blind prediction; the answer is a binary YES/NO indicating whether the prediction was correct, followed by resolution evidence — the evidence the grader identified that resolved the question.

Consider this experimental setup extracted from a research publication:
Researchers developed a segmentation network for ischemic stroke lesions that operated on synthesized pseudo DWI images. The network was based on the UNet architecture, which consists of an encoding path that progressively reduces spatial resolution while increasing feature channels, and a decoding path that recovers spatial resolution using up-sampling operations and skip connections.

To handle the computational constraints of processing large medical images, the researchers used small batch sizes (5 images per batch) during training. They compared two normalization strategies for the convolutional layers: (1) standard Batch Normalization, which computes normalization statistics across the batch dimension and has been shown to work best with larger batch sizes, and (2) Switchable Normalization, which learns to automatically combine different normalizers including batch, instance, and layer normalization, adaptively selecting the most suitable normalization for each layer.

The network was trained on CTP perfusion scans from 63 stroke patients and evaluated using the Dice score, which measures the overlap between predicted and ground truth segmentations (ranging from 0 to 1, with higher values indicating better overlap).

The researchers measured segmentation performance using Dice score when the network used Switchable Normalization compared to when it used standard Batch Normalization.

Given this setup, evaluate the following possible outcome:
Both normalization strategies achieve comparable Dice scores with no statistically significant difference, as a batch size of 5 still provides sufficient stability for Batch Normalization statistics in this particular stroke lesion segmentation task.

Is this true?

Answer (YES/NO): NO